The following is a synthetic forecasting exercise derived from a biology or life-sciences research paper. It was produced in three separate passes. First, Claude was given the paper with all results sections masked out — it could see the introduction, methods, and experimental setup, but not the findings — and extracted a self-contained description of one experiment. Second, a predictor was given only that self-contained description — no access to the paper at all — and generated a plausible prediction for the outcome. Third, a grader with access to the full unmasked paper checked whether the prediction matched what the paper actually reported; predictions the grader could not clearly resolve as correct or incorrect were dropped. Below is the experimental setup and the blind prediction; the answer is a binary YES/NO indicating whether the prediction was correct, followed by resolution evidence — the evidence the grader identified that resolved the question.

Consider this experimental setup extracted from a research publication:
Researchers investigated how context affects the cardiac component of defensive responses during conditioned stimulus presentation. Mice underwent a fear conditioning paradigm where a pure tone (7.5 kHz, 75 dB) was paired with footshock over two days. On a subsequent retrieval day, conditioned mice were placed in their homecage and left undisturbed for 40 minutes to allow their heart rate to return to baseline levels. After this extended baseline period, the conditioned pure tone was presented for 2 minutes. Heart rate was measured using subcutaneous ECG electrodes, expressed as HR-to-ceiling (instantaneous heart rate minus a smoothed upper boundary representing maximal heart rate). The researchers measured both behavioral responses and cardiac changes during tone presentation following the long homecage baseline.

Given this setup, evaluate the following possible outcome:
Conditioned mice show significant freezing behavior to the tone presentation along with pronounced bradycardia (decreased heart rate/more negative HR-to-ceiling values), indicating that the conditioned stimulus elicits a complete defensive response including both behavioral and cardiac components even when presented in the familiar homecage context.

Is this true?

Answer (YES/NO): NO